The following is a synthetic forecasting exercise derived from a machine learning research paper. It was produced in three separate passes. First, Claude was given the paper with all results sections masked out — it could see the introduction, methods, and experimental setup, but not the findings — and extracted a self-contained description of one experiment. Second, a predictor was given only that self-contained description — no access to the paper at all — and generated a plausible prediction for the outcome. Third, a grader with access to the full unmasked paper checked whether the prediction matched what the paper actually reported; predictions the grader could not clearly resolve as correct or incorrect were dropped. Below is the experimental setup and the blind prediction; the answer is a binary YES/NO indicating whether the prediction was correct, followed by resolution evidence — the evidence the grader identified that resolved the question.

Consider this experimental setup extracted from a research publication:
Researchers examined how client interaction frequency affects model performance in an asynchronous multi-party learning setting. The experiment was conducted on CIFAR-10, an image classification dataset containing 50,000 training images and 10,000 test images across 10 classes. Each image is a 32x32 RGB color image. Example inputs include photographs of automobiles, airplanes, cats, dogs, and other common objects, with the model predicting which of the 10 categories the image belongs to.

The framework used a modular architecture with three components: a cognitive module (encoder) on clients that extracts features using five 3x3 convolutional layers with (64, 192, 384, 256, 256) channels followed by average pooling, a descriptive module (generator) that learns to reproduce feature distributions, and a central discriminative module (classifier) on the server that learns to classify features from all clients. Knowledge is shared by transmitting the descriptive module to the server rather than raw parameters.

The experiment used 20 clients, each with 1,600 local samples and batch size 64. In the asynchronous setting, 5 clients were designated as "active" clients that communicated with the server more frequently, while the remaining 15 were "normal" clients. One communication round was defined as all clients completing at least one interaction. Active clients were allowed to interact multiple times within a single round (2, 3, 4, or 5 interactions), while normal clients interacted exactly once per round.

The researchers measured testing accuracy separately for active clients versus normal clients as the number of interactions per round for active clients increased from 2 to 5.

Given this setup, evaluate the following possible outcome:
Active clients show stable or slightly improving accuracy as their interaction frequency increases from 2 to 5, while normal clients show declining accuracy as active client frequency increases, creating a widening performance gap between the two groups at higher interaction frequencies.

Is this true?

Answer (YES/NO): NO